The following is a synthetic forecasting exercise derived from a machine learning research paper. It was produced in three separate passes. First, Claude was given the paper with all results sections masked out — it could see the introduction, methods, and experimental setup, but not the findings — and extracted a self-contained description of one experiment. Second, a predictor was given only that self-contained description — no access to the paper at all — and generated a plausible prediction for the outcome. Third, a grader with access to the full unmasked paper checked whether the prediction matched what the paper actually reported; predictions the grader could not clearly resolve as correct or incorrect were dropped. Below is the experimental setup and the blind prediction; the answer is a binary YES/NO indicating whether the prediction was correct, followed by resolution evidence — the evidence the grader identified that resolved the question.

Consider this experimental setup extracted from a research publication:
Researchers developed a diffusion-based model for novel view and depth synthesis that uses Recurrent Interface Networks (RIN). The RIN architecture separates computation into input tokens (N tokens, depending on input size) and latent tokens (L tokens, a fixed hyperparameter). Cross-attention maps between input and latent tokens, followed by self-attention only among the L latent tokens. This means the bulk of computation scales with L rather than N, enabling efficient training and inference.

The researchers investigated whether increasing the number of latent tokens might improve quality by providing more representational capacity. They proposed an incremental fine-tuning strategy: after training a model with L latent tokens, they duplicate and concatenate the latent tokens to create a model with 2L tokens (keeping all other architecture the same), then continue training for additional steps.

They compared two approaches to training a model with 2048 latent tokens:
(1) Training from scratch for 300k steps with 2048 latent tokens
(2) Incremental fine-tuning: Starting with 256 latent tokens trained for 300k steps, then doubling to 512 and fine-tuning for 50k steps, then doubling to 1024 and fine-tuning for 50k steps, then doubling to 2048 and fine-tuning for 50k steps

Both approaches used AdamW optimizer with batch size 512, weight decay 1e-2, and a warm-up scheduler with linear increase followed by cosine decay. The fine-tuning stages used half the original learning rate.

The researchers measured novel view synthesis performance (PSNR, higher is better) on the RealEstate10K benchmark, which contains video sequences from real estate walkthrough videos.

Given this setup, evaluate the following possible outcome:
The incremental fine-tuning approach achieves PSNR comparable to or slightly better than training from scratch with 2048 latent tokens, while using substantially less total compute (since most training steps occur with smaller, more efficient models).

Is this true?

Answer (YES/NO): NO